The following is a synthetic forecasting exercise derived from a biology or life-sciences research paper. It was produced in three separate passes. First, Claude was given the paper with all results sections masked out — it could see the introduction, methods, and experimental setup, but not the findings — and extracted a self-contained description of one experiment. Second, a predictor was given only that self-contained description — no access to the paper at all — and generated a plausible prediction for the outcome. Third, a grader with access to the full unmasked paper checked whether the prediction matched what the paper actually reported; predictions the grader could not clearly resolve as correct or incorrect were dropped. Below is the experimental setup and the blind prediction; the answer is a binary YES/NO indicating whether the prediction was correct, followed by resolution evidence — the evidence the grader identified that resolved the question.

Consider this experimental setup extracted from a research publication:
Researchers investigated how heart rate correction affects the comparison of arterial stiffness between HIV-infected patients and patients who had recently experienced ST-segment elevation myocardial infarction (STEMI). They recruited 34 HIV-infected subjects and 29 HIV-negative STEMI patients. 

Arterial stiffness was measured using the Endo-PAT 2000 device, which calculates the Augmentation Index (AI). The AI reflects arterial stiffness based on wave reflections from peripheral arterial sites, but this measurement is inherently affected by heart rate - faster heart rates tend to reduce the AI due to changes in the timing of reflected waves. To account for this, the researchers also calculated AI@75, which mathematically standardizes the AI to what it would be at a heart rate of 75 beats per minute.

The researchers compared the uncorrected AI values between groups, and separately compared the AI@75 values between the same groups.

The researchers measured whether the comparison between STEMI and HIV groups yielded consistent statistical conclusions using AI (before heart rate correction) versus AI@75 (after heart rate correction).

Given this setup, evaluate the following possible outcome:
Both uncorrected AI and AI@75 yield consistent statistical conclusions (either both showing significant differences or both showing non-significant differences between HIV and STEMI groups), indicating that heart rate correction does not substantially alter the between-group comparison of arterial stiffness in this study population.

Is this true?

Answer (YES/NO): NO